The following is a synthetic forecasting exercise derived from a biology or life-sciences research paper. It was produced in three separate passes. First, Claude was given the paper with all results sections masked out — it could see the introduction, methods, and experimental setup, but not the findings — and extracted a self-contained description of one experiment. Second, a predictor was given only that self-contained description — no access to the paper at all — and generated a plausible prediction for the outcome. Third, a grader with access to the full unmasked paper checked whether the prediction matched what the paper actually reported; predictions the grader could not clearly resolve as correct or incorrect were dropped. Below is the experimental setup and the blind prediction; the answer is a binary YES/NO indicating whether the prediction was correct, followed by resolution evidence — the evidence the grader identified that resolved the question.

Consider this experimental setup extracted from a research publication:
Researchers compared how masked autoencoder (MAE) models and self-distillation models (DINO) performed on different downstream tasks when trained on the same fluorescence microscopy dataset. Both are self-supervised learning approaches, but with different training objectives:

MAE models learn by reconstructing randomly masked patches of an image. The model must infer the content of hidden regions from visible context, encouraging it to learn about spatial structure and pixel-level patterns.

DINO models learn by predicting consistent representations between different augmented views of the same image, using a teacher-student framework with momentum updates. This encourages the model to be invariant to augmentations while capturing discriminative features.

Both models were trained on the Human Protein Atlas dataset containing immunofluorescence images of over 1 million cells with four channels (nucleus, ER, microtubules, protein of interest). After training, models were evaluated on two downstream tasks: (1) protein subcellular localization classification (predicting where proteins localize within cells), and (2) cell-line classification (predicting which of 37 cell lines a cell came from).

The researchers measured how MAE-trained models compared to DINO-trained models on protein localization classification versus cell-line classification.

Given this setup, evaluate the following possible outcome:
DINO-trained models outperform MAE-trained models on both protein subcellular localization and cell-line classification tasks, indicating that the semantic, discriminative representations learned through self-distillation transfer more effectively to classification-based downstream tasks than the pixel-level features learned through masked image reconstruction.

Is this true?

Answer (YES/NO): YES